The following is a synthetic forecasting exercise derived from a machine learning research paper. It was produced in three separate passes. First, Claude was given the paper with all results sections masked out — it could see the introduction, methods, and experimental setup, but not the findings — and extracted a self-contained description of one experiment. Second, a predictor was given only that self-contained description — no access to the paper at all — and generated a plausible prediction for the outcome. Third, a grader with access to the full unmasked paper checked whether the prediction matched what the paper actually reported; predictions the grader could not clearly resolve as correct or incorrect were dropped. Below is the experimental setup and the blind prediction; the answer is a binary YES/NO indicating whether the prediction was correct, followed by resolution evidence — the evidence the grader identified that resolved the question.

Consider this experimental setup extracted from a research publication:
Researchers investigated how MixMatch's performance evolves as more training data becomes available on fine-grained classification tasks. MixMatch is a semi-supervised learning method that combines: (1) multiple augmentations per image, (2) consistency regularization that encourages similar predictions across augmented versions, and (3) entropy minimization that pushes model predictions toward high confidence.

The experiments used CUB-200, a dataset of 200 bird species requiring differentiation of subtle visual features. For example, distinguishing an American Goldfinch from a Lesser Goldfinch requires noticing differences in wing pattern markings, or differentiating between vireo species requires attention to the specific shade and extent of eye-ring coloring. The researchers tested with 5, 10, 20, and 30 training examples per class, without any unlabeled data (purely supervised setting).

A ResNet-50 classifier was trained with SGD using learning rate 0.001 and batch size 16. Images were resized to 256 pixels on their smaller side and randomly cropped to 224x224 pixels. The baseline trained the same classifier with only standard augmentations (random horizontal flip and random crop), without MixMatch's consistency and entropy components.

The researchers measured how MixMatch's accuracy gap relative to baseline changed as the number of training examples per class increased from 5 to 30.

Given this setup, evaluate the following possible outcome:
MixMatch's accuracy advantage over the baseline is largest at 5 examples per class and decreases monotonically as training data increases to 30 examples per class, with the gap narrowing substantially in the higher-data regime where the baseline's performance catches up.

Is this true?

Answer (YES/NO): NO